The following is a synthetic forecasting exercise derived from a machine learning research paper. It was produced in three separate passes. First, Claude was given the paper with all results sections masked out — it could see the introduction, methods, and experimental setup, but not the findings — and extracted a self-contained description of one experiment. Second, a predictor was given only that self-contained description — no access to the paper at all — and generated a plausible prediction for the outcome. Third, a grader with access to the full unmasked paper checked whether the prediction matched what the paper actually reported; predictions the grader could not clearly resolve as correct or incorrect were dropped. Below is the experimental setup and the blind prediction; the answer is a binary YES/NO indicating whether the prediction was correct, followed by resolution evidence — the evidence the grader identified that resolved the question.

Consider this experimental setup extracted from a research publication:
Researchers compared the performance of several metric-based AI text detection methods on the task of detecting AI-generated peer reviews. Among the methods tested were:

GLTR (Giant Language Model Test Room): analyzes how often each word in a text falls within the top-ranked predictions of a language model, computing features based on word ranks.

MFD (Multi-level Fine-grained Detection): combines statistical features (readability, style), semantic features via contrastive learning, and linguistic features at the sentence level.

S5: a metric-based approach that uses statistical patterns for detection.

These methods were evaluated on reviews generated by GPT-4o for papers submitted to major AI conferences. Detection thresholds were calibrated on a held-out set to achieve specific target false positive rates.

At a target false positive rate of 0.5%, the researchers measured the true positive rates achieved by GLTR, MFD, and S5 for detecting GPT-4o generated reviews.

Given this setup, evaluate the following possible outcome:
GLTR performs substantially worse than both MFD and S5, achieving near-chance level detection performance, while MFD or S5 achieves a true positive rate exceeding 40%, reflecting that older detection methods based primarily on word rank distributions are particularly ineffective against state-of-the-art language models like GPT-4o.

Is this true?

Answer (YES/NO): NO